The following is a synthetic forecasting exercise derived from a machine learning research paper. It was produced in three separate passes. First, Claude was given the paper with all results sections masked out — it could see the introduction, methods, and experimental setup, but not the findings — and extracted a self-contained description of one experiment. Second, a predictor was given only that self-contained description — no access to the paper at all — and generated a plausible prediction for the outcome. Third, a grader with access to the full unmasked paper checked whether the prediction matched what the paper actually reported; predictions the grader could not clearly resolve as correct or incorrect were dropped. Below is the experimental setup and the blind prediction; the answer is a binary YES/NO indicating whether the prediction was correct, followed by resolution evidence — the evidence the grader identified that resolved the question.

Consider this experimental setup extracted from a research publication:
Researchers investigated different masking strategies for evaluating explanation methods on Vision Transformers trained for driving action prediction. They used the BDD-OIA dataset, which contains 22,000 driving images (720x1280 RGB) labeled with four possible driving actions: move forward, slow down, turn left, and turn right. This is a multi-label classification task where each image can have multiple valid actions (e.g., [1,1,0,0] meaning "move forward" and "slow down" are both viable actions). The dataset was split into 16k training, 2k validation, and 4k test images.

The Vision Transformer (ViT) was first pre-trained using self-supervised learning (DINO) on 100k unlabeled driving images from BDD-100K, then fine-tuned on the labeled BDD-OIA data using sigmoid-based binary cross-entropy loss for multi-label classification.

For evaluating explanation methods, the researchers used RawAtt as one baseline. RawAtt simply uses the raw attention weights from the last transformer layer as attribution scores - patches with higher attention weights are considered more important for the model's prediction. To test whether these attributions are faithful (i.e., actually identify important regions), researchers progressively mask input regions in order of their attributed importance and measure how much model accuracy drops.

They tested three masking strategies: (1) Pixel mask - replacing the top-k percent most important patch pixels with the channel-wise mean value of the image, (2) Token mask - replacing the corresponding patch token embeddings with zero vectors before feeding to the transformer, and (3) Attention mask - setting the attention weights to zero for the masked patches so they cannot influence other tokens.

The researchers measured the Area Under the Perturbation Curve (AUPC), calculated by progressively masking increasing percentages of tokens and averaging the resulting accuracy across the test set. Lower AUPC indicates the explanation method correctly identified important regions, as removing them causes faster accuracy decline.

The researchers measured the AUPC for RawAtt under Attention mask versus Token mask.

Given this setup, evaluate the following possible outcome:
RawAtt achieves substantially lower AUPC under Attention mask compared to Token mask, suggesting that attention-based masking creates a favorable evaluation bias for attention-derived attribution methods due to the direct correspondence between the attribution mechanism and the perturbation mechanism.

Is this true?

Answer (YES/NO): NO